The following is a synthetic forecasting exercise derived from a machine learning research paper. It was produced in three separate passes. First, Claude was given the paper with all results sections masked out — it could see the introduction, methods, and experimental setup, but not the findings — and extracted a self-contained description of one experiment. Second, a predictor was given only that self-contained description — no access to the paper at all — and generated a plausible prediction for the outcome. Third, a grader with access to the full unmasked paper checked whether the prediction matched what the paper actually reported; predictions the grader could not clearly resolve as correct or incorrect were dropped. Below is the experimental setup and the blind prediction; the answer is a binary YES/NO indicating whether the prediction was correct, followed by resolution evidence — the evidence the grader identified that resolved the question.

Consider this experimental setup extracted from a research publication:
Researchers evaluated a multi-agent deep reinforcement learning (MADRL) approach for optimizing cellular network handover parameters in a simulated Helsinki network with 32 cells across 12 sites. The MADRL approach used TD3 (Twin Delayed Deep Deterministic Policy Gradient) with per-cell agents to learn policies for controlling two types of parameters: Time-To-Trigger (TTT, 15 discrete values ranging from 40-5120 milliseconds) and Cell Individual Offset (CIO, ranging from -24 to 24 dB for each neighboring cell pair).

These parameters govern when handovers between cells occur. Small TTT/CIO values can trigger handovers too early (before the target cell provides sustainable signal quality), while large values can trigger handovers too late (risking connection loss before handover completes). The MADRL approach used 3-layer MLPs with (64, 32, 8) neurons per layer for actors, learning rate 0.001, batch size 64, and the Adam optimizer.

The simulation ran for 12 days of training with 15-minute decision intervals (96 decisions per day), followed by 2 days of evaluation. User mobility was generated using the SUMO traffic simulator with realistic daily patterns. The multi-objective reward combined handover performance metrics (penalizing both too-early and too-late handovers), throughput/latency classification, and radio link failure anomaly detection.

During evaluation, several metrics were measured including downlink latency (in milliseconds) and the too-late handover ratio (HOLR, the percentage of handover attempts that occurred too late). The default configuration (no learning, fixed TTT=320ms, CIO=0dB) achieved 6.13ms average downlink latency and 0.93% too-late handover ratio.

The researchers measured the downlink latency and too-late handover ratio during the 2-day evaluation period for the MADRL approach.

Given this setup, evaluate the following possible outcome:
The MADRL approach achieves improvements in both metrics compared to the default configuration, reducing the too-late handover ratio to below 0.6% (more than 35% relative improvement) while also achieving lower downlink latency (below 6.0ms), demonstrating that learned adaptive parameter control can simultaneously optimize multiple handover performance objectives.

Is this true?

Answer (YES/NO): NO